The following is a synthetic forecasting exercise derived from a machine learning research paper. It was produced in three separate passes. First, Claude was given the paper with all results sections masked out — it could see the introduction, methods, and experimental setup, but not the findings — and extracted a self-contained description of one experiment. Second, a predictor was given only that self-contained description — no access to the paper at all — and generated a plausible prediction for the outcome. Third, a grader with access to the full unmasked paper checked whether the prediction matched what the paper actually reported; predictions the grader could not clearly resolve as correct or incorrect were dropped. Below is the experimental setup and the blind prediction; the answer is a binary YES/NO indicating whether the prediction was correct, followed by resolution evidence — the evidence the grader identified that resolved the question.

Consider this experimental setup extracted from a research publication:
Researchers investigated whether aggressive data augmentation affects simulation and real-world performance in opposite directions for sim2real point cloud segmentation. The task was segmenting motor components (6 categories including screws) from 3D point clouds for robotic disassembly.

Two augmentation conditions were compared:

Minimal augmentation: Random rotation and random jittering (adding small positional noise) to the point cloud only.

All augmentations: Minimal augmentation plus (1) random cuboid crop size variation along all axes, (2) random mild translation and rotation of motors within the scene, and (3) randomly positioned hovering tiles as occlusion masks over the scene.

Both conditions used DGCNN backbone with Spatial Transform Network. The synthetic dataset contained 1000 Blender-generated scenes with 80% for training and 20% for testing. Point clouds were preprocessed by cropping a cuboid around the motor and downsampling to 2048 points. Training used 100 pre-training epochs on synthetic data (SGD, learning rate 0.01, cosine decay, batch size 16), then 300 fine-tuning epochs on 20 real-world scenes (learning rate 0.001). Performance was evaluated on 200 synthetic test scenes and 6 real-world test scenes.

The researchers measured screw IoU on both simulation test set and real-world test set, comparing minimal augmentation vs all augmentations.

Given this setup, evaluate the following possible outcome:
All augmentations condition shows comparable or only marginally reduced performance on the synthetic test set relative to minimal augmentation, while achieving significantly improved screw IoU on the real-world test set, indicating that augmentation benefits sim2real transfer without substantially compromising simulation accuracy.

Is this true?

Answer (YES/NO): NO